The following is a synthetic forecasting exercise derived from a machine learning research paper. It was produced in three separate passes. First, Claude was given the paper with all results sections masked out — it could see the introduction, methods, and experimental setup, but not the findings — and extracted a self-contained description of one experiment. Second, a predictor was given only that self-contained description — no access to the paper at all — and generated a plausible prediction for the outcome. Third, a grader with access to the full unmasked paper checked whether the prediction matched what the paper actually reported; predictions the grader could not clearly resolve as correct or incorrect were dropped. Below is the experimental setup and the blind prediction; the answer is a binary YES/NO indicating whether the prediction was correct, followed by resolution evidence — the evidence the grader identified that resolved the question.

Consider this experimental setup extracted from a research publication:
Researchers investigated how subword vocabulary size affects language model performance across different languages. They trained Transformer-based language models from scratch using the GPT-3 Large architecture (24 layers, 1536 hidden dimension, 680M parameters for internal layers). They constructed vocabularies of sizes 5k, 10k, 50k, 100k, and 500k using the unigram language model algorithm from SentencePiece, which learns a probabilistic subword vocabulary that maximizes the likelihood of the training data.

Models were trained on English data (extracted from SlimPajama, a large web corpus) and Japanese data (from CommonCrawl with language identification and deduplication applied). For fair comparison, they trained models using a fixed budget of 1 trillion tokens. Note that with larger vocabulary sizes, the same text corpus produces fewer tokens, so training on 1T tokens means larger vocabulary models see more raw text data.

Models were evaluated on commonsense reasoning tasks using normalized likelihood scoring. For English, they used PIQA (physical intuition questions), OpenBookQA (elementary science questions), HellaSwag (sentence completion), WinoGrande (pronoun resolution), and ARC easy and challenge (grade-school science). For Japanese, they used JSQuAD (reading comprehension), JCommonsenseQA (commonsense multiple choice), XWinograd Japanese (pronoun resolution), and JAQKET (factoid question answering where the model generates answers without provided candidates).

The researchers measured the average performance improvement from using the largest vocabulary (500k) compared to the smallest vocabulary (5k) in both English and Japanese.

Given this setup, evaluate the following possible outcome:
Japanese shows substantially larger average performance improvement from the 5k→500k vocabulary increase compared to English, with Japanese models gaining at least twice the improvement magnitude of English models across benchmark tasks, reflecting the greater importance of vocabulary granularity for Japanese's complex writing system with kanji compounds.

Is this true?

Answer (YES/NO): YES